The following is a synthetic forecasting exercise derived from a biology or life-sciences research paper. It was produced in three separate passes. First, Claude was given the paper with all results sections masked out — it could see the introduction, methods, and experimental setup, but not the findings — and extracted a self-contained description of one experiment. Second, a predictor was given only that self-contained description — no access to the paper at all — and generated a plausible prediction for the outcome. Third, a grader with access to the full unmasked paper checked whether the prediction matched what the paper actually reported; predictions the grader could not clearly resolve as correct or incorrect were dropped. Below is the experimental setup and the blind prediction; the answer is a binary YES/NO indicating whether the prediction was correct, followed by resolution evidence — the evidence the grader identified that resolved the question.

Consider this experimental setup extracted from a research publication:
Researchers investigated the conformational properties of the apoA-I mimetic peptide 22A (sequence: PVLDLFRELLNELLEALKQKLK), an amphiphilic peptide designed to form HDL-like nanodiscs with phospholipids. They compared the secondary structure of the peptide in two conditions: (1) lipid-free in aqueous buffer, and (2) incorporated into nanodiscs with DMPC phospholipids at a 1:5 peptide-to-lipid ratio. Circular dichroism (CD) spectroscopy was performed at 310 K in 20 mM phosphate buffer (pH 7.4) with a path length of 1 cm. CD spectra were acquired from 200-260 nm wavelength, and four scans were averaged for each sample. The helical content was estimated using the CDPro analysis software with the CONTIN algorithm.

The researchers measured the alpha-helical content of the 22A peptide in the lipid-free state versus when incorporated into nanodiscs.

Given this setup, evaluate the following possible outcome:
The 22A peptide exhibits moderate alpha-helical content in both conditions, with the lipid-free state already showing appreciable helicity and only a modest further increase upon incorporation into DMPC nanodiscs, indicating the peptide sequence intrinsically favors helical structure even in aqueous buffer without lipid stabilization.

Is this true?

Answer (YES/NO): YES